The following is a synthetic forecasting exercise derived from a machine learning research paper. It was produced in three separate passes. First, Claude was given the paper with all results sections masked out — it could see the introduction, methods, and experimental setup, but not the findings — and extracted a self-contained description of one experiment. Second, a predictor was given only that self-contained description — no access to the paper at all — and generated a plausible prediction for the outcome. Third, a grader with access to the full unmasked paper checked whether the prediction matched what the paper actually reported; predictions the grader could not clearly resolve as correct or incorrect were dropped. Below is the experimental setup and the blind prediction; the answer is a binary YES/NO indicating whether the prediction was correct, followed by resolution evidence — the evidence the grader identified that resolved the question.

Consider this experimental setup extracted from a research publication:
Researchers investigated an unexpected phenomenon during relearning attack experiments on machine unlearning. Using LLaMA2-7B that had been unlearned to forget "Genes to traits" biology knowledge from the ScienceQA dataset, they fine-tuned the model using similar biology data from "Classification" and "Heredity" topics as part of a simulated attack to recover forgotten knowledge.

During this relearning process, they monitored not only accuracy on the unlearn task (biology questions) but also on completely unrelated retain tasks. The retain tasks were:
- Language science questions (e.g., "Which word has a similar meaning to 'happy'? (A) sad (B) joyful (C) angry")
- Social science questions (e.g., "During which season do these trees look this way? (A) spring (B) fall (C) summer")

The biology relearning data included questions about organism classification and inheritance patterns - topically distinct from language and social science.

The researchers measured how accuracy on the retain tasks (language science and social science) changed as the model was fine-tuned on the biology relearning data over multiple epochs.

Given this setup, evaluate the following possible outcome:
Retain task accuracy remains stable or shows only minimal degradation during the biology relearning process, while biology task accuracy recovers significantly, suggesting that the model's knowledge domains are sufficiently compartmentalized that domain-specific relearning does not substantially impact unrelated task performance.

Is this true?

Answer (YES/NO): NO